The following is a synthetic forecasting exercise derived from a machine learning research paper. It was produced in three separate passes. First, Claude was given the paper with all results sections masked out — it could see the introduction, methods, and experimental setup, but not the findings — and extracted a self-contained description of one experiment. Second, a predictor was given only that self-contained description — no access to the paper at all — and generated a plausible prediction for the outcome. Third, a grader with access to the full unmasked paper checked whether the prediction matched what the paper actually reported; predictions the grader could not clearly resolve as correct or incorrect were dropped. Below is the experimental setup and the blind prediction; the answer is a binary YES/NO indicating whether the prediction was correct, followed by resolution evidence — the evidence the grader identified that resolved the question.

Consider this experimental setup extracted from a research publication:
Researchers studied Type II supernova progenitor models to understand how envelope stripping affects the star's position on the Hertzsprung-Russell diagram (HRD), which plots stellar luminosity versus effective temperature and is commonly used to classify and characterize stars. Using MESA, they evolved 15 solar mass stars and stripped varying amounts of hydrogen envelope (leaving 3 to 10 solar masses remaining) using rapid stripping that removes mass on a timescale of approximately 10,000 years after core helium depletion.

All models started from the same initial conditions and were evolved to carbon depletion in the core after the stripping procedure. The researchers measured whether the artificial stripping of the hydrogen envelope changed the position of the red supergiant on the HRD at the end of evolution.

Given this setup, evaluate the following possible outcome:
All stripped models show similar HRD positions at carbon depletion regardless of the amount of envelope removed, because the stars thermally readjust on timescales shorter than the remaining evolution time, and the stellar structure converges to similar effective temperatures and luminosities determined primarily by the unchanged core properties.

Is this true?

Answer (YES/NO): YES